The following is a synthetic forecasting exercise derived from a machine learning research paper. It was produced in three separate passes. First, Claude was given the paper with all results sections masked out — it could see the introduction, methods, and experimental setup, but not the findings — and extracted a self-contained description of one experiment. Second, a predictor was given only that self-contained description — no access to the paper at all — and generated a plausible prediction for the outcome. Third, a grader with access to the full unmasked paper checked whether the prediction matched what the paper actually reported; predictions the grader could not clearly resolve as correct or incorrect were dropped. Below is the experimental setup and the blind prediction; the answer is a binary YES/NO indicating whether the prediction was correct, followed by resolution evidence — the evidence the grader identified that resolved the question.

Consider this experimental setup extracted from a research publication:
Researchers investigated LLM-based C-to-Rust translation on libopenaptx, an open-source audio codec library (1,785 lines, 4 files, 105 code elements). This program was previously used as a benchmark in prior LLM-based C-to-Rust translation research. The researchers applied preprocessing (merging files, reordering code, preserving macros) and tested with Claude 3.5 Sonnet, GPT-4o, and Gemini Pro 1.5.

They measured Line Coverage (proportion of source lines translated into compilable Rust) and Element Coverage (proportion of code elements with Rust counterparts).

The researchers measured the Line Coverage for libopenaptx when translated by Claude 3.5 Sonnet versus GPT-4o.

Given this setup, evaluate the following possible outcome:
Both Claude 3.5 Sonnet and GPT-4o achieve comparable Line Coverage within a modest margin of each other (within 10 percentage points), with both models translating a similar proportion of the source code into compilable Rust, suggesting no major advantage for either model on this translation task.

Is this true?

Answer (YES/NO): NO